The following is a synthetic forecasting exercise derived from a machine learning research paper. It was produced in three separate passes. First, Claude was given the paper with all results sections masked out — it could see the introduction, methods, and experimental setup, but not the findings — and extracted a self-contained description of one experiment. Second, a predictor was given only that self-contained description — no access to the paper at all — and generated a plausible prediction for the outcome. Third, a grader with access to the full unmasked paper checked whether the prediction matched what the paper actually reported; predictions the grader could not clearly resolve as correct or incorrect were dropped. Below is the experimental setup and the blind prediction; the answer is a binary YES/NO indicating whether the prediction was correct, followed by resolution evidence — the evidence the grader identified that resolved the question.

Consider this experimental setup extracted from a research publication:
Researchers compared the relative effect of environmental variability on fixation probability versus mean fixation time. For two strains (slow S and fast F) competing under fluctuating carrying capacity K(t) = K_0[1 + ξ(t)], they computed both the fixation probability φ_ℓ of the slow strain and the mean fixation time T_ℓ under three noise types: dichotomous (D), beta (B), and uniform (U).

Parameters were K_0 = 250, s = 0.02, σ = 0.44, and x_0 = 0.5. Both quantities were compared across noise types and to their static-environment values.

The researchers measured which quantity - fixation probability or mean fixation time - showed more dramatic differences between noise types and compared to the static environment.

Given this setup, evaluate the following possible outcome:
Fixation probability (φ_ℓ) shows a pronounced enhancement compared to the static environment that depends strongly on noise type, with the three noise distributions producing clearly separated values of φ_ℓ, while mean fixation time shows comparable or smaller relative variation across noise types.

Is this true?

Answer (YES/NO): YES